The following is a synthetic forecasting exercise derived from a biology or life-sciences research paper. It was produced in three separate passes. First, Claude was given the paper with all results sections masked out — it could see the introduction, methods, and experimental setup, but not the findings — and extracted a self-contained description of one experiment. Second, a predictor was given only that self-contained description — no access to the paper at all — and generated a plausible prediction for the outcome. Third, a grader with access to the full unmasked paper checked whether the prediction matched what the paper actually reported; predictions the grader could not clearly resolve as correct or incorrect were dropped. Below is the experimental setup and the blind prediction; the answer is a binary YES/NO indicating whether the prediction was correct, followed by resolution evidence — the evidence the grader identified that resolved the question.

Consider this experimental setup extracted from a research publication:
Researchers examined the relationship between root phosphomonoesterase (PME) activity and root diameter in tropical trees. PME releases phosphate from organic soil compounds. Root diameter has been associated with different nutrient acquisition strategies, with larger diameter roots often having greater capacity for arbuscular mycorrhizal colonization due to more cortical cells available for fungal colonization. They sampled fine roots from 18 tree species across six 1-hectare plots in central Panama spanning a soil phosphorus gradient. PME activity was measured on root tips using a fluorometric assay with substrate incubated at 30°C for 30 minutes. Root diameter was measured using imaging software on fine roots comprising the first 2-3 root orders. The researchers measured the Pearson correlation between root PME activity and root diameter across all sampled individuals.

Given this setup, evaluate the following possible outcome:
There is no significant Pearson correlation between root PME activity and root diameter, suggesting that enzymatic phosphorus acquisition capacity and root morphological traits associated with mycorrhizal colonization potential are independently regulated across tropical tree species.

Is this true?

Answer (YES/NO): NO